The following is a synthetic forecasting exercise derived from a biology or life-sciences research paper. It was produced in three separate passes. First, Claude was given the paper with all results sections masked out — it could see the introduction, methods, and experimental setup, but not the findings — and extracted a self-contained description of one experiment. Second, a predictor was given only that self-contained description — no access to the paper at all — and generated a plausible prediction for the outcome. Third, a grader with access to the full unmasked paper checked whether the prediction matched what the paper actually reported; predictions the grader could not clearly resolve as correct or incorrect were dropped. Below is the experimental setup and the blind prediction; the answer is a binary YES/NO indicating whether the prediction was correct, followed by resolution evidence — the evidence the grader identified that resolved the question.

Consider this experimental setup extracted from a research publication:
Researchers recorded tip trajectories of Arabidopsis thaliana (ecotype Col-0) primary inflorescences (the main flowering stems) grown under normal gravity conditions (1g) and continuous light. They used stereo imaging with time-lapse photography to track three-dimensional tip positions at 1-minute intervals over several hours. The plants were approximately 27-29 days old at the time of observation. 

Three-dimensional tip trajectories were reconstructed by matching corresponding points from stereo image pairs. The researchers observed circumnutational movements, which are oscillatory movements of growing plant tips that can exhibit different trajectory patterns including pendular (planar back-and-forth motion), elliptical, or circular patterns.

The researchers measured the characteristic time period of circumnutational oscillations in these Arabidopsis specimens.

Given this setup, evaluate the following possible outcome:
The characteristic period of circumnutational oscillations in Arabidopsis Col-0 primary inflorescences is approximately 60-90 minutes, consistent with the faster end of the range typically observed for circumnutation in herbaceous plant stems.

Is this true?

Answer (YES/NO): NO